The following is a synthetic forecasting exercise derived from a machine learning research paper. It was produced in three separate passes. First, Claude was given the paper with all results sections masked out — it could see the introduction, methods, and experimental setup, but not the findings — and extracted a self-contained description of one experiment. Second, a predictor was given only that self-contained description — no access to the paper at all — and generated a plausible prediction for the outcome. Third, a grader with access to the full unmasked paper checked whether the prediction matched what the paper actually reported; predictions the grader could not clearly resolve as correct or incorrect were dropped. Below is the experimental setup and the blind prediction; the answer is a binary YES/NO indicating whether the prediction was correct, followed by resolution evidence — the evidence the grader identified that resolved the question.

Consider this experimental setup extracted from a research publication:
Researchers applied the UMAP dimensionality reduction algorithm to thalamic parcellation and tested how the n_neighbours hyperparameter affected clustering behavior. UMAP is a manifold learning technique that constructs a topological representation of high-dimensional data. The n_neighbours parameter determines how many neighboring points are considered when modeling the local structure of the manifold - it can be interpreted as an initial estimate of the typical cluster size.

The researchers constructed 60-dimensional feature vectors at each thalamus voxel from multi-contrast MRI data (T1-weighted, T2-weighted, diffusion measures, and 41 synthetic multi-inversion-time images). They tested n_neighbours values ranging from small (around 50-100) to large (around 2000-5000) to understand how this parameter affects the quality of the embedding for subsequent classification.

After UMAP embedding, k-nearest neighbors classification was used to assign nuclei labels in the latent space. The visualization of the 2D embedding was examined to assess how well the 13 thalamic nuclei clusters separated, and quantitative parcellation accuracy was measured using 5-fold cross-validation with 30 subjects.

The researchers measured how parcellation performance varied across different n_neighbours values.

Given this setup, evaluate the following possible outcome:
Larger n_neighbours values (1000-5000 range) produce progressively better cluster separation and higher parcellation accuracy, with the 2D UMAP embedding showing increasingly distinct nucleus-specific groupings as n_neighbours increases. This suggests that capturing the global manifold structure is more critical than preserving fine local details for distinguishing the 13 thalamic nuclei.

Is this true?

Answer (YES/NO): NO